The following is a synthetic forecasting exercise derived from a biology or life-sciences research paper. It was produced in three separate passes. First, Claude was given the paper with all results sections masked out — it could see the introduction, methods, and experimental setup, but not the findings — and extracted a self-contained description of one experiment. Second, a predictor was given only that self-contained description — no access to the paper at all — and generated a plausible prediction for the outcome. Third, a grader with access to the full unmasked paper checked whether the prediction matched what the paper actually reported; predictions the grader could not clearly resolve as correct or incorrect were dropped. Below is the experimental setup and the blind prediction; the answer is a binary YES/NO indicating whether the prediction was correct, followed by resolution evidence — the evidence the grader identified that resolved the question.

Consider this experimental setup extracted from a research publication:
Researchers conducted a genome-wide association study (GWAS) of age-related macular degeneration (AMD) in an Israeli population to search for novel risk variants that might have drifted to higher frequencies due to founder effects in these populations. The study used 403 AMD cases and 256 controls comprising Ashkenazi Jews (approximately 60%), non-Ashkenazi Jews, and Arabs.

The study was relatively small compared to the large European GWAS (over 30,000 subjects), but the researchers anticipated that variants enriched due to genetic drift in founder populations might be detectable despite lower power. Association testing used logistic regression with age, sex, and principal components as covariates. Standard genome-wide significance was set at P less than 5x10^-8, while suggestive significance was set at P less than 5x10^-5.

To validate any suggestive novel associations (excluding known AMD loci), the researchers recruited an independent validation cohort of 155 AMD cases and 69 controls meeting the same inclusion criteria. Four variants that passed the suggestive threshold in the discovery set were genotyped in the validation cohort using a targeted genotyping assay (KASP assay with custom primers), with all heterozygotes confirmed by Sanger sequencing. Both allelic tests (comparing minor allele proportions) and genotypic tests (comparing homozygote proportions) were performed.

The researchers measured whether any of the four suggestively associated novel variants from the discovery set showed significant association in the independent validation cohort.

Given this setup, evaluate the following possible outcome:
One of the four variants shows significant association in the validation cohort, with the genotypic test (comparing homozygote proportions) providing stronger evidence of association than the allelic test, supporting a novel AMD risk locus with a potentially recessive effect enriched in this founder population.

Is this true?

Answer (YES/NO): NO